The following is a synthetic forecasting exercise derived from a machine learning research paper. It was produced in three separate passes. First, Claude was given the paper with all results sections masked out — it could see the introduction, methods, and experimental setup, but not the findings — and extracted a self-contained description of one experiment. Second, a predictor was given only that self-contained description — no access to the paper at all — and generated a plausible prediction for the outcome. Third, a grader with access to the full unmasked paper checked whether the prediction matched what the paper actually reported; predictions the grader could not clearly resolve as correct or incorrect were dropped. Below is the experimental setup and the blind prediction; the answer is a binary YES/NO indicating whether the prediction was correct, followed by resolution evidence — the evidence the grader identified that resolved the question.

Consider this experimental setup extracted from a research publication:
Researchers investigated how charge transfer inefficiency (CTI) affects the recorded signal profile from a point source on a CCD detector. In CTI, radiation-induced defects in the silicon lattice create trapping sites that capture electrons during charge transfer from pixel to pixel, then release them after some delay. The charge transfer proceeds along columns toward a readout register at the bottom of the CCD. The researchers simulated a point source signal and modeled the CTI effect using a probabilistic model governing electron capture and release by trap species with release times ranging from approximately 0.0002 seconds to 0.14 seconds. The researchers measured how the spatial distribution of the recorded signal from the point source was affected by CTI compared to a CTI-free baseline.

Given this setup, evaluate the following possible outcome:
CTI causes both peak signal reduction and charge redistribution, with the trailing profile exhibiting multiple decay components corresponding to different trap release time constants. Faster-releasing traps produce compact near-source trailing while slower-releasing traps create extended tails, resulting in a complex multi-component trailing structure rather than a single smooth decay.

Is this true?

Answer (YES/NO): YES